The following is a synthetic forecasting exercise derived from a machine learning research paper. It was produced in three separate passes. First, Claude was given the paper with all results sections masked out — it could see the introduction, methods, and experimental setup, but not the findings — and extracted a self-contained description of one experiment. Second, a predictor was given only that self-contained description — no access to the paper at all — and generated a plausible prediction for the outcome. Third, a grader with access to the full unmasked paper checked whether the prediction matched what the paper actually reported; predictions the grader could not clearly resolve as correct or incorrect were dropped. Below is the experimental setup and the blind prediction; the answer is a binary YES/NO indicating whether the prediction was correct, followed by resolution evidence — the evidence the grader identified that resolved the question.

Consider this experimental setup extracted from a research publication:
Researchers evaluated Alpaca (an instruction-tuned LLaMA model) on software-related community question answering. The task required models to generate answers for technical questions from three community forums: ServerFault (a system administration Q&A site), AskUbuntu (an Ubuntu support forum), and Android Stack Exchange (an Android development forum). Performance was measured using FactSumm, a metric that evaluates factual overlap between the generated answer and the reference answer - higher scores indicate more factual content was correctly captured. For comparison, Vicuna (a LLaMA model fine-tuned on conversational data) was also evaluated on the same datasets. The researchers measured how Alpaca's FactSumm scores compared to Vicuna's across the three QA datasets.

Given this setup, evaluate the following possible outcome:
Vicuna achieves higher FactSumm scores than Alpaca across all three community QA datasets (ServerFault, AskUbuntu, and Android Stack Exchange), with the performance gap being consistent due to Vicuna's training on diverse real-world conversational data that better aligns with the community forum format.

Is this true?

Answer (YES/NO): NO